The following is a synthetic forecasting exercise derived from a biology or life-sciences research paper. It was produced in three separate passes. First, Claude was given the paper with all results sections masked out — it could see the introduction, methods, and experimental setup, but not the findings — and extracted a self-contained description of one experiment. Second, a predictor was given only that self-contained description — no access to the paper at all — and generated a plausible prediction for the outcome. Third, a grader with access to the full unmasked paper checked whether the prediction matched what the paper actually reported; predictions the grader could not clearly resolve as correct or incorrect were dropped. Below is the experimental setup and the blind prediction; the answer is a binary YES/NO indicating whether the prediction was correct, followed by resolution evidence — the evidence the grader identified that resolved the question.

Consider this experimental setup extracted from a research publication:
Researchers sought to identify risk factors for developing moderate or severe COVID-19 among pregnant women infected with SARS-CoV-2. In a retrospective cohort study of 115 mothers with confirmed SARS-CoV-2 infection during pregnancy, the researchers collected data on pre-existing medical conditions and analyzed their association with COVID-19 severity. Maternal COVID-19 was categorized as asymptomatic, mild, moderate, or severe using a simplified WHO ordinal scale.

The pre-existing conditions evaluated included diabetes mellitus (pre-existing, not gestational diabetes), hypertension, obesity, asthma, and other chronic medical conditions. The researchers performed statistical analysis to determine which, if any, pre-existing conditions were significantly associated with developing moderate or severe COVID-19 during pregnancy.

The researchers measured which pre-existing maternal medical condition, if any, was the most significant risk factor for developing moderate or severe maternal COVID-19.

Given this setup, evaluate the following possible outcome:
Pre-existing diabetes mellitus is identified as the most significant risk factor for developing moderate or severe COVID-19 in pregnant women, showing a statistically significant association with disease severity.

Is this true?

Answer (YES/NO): YES